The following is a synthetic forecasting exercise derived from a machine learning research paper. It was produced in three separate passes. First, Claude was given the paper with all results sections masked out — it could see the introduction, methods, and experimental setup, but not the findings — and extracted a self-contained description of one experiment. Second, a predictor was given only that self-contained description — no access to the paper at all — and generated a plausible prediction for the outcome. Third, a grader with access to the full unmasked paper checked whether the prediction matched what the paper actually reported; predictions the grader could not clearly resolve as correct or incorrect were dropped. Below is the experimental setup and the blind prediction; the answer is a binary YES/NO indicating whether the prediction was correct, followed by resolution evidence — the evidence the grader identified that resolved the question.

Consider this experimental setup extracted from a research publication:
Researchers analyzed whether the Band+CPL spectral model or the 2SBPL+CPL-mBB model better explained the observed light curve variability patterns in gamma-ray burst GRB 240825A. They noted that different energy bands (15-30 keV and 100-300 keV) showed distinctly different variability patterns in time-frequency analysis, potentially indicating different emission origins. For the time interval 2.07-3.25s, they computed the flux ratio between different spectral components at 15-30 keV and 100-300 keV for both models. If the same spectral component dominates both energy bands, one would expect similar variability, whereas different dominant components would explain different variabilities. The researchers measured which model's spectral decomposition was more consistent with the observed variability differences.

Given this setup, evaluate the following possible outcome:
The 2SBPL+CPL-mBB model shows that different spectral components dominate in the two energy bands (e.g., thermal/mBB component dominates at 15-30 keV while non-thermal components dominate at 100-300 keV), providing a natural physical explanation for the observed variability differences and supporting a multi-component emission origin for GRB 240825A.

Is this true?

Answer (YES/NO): NO